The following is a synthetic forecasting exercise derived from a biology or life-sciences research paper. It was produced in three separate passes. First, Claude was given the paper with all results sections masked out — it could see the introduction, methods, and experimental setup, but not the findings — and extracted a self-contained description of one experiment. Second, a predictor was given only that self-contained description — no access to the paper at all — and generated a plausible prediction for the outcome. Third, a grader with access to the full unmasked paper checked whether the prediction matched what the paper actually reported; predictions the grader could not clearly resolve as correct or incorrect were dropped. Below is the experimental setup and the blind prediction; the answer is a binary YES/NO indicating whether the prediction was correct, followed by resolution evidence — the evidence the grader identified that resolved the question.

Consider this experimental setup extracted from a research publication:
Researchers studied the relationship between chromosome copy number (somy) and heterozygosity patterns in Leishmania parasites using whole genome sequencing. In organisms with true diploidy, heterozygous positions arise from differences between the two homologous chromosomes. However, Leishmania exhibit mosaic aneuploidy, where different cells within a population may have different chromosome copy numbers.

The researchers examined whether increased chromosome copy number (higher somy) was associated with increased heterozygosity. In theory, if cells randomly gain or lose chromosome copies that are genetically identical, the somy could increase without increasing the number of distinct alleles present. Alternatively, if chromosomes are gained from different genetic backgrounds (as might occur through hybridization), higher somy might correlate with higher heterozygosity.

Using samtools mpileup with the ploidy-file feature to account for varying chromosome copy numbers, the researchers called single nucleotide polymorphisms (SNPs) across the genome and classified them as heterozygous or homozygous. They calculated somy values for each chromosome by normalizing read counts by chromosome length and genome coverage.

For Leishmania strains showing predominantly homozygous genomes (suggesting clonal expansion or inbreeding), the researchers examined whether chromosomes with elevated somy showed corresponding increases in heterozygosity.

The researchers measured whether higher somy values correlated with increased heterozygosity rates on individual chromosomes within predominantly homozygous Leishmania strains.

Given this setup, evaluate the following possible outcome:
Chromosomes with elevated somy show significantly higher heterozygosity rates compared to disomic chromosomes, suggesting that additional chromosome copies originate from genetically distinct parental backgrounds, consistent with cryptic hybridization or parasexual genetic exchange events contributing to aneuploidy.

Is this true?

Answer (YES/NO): NO